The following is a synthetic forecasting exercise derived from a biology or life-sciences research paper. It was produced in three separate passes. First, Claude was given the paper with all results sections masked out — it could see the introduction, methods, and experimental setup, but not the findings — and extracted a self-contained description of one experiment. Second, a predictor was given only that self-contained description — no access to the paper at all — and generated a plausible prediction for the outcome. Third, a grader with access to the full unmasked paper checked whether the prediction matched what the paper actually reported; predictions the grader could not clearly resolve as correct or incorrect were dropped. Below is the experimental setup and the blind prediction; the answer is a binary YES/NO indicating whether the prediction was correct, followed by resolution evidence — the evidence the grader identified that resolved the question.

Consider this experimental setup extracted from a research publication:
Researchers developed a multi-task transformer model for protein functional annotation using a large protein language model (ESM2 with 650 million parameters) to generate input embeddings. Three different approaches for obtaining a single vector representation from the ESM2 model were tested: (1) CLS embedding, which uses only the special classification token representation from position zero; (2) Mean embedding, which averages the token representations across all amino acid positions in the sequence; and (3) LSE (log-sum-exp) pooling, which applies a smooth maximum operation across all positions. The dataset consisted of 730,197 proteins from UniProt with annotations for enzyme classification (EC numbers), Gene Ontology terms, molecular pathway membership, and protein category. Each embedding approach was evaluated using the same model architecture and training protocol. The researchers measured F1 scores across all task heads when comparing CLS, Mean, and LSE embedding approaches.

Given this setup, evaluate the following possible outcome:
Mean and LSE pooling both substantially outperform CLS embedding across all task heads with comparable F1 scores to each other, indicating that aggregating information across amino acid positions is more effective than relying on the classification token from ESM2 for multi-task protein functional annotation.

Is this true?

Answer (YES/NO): NO